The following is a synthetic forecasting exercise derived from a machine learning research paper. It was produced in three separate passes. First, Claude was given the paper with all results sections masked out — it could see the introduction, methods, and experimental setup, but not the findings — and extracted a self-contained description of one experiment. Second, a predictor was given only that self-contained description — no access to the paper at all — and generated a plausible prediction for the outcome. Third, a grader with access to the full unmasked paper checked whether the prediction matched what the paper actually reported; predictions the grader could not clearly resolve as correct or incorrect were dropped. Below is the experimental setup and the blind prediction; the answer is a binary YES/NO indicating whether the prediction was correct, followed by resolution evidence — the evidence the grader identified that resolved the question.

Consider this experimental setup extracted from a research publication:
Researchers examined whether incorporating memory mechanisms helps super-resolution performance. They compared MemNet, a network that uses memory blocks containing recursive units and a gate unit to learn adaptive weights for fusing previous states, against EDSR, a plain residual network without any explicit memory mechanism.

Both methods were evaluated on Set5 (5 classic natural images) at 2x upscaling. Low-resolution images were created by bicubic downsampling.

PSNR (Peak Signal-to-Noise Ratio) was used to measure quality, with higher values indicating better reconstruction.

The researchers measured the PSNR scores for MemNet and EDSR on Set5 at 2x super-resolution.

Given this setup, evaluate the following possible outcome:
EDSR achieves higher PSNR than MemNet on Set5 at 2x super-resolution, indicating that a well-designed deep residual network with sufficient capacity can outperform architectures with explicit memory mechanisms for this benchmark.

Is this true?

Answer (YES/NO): YES